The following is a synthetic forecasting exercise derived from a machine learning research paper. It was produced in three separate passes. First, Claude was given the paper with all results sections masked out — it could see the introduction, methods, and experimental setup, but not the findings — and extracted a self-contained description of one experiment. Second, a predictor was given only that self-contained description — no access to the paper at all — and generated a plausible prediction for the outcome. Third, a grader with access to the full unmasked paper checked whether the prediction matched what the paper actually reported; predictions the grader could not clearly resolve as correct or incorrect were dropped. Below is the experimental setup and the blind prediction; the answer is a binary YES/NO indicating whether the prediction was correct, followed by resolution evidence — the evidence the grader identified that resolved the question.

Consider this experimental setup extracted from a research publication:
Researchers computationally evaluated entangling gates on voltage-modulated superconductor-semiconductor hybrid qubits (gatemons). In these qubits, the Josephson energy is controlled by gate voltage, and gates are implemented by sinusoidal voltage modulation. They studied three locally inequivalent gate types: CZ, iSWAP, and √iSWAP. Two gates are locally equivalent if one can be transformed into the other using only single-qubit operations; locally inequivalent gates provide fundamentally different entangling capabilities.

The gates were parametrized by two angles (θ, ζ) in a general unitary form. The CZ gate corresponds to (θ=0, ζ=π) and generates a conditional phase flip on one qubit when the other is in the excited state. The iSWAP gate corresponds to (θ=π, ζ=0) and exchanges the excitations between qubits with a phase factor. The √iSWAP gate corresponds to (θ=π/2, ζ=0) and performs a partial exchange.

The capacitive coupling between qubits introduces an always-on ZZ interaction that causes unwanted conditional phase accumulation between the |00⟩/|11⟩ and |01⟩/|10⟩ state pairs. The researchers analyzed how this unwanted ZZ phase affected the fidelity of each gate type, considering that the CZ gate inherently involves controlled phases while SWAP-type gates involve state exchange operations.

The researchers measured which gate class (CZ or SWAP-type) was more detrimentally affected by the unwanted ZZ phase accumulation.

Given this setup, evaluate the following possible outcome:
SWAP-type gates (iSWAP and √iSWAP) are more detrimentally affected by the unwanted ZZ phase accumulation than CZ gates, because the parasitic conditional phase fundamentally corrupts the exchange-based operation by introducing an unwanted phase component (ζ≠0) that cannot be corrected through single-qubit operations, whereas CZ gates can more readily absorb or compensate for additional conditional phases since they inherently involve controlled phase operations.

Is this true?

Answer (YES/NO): YES